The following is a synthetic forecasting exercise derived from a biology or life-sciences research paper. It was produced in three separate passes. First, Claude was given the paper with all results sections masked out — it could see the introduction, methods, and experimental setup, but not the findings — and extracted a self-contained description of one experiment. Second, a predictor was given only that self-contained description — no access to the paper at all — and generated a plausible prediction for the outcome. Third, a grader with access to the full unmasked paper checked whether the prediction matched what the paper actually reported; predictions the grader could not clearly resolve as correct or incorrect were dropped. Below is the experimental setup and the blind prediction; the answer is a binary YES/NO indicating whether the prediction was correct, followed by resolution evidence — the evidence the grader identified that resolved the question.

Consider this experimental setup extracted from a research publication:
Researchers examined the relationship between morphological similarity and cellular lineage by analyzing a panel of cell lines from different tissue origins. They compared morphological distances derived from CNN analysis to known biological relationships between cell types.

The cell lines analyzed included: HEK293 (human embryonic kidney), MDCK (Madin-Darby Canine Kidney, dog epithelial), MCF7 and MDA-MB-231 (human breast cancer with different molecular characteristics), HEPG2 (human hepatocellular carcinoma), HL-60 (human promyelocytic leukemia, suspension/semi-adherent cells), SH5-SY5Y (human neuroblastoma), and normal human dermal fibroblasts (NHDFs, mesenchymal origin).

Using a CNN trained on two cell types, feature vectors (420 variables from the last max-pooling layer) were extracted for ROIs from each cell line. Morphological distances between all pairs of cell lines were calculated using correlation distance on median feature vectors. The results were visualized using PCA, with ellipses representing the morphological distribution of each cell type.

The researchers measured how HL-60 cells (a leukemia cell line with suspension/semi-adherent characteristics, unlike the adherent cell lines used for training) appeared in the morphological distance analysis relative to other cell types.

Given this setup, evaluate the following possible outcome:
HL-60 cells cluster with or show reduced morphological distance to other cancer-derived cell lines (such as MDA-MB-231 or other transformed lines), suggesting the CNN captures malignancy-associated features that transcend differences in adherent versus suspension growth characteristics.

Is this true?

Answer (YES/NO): NO